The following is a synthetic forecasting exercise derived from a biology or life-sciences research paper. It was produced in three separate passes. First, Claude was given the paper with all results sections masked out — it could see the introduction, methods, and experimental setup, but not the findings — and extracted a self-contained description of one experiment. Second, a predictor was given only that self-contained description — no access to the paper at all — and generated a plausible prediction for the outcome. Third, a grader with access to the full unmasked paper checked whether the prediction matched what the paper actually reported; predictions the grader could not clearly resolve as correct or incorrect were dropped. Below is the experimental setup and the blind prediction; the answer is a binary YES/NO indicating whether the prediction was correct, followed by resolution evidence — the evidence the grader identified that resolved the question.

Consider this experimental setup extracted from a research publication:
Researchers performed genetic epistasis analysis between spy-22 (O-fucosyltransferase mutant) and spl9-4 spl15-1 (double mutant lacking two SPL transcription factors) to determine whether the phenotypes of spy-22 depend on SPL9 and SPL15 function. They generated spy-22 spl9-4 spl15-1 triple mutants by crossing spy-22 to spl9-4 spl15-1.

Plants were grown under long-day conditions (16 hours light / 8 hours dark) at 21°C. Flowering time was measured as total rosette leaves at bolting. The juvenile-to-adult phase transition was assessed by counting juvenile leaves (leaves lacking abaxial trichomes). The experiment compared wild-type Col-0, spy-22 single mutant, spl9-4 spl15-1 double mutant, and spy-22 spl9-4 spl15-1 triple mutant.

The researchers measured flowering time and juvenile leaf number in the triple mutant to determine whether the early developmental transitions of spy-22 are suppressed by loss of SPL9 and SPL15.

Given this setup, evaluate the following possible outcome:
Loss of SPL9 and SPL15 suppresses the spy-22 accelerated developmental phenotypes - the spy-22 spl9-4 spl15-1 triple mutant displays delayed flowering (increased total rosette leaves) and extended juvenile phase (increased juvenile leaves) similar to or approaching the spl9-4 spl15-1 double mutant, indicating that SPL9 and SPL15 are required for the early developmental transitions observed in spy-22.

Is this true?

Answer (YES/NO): NO